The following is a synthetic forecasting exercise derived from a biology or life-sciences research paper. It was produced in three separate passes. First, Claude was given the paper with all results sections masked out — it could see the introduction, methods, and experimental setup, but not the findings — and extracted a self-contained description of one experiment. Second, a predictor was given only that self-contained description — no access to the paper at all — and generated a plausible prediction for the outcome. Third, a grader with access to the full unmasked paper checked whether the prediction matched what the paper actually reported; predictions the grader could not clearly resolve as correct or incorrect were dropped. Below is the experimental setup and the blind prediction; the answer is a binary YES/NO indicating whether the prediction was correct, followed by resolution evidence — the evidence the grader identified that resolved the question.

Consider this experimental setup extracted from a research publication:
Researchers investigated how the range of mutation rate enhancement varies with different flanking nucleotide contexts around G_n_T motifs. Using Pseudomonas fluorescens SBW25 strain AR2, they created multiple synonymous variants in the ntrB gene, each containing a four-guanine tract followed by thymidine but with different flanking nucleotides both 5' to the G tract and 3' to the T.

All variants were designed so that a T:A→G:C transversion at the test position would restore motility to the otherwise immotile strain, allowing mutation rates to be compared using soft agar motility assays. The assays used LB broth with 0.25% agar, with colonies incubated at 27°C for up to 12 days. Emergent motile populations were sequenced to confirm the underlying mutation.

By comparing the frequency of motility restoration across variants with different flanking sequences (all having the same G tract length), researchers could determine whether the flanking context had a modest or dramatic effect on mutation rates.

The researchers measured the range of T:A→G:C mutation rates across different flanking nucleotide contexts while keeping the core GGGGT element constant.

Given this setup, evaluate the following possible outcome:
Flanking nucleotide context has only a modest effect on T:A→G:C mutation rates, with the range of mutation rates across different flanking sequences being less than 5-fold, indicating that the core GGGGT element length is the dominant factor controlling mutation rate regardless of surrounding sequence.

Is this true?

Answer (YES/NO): NO